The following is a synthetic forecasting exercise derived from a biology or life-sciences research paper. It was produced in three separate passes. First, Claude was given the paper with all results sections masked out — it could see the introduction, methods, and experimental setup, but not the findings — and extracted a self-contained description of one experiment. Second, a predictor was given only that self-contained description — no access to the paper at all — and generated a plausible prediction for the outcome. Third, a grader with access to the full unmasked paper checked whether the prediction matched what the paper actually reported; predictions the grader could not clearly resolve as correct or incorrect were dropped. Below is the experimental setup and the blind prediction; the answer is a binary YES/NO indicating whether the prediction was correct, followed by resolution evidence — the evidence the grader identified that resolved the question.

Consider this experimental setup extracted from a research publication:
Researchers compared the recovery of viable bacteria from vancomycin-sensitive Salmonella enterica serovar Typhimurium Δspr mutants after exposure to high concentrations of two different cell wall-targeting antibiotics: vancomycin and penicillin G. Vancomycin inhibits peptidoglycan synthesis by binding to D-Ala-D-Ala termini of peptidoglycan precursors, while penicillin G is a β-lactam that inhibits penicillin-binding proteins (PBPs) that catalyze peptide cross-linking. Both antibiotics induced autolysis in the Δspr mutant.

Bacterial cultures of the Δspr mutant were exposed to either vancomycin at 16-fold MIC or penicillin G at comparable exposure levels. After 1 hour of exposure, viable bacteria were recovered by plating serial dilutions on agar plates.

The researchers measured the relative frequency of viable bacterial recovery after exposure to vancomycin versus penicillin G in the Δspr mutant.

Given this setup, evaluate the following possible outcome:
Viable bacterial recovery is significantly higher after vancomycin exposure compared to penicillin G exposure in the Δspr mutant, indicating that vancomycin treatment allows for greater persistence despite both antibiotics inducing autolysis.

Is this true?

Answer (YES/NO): YES